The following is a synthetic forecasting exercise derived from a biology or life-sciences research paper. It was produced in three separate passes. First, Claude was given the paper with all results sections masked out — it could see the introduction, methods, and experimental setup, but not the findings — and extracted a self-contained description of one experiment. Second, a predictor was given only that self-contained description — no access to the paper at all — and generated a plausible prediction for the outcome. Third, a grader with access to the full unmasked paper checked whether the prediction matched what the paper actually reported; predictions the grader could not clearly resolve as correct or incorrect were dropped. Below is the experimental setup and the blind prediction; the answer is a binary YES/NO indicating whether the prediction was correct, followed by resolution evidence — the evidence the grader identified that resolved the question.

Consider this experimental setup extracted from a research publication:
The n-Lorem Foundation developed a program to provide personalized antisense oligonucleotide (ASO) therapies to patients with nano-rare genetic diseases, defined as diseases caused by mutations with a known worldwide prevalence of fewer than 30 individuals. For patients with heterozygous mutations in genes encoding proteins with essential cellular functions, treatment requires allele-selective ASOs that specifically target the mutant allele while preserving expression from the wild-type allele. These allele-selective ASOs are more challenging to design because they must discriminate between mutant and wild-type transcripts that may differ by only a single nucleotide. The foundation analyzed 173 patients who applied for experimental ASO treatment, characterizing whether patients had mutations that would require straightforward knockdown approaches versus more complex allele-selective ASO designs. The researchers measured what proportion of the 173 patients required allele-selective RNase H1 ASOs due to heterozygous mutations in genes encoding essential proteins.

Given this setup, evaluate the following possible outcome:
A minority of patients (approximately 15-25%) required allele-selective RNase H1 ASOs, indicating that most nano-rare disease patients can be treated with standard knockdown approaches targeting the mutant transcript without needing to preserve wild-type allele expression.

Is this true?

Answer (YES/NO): NO